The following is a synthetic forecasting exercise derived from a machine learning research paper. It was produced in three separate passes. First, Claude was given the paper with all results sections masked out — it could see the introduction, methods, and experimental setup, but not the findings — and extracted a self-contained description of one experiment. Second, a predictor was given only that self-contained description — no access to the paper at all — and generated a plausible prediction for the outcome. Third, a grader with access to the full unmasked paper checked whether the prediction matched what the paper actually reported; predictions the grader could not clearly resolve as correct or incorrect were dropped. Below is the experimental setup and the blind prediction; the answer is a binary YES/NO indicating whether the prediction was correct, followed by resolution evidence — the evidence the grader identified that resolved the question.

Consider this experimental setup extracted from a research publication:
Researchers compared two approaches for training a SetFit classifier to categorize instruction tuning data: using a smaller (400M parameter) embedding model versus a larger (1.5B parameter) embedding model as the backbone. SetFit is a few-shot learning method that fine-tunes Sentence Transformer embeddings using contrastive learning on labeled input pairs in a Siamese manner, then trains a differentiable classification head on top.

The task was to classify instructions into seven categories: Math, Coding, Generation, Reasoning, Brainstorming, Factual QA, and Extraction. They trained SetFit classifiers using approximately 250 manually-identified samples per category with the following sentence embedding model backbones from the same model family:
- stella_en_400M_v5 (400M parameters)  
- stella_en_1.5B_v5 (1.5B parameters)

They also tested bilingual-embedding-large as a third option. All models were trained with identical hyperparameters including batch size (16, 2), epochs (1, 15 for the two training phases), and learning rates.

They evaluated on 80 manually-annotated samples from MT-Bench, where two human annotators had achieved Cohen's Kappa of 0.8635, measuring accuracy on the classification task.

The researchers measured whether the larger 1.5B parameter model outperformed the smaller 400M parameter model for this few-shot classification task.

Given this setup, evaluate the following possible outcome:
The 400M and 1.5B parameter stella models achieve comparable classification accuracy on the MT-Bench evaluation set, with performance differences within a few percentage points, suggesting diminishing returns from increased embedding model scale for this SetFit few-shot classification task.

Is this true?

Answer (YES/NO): NO